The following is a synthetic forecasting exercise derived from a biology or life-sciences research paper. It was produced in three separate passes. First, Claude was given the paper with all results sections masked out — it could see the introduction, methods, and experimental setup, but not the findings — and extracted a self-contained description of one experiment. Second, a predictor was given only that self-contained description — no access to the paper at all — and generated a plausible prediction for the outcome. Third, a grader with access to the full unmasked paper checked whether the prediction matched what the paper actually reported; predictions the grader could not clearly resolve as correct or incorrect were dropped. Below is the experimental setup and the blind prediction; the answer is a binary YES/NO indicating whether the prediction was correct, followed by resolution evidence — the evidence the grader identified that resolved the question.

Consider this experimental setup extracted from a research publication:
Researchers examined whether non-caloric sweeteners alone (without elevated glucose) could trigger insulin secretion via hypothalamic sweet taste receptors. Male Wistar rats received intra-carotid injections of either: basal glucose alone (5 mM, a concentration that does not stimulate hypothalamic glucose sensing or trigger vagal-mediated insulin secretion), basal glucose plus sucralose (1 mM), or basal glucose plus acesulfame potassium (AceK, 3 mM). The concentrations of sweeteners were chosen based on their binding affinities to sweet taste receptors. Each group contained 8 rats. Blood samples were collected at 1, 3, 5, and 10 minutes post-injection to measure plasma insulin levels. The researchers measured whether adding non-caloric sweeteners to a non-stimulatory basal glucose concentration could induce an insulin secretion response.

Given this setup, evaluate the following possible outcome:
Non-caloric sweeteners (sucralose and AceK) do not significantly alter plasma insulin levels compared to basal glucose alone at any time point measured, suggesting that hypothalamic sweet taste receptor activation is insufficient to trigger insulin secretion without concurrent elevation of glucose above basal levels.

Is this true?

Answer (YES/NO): YES